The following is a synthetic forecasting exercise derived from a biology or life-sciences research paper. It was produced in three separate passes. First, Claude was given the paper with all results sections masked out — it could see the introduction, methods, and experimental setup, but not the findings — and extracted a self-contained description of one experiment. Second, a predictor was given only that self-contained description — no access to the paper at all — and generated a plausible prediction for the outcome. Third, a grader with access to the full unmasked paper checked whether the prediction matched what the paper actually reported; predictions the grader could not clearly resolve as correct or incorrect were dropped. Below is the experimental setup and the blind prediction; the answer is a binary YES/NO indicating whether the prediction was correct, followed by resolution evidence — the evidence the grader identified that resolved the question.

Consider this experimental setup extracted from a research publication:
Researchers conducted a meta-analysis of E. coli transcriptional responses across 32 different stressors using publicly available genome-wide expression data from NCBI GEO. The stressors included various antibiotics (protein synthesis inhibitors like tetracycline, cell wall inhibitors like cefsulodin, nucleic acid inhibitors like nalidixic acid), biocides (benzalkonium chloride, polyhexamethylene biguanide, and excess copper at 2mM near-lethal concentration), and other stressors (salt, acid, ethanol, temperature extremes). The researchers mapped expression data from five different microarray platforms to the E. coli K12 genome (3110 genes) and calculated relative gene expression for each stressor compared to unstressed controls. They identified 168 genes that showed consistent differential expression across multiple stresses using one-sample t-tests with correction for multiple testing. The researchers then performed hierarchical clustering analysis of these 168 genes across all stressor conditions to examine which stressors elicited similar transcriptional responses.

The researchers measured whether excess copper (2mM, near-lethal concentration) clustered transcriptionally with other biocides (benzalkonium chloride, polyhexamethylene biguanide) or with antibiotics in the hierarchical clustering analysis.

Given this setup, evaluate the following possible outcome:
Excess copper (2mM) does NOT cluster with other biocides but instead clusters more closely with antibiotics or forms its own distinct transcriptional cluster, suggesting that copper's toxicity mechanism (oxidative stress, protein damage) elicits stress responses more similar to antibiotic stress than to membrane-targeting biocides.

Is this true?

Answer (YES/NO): YES